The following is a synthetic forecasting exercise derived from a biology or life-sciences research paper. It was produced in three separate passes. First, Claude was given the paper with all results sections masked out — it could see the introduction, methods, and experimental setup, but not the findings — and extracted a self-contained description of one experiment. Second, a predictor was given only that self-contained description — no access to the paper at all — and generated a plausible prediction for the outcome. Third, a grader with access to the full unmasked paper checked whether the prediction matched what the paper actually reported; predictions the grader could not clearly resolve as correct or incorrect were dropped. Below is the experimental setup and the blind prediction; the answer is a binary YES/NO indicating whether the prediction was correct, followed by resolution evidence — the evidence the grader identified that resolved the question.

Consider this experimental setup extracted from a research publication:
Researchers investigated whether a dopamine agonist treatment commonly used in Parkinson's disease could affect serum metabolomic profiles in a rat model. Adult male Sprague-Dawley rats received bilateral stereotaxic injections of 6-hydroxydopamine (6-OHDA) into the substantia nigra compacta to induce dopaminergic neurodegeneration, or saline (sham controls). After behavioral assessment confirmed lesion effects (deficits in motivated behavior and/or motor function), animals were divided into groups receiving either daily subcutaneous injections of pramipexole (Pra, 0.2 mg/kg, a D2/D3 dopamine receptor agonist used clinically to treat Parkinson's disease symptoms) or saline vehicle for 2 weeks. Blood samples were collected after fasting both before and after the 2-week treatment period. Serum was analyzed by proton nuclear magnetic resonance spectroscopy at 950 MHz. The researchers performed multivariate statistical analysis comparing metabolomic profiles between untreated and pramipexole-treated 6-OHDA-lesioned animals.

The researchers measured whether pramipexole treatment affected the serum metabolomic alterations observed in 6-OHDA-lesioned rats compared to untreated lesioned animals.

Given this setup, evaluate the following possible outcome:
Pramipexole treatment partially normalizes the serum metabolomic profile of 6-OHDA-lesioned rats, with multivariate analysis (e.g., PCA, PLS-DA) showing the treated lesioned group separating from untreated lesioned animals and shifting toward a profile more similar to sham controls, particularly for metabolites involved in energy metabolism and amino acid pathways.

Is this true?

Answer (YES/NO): NO